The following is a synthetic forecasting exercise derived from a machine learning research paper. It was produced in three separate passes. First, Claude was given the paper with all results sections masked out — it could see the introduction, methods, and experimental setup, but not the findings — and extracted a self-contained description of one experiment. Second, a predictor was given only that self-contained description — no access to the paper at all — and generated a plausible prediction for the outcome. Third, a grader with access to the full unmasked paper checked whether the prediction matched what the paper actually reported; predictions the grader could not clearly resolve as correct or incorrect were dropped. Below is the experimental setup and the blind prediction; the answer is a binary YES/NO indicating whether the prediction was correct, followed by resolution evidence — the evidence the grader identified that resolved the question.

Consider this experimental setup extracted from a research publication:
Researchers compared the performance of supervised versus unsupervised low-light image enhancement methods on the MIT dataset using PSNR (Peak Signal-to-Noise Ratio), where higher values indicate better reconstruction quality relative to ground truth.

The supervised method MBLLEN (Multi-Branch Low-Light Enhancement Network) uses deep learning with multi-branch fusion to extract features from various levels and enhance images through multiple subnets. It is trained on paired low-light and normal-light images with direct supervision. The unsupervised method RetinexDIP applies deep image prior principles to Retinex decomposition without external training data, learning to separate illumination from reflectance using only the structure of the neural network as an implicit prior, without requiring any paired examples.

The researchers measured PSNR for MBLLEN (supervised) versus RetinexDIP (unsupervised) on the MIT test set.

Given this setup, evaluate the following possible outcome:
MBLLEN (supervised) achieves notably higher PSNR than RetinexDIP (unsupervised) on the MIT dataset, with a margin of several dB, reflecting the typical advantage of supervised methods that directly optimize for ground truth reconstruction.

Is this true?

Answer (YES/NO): NO